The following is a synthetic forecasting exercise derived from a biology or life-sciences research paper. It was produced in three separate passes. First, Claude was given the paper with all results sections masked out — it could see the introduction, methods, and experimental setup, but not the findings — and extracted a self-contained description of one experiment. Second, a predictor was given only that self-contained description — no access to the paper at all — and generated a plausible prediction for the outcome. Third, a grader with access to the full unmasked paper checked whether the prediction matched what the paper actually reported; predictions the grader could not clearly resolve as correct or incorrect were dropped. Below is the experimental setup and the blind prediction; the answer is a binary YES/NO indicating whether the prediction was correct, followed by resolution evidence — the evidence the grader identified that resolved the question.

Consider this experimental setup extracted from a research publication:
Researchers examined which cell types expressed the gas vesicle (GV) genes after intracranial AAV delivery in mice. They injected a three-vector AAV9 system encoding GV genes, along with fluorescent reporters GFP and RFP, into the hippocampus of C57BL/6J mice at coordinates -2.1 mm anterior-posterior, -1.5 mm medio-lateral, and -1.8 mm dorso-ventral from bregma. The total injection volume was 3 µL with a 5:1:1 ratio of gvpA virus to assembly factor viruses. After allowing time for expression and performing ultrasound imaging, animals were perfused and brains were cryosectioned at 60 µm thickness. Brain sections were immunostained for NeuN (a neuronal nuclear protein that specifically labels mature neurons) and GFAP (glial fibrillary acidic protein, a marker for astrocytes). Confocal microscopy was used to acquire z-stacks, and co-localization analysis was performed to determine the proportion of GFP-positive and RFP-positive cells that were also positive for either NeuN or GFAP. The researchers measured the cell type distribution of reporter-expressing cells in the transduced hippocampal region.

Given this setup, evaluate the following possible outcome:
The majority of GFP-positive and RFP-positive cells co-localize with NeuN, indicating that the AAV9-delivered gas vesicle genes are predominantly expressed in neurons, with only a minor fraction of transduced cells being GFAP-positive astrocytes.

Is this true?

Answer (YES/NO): YES